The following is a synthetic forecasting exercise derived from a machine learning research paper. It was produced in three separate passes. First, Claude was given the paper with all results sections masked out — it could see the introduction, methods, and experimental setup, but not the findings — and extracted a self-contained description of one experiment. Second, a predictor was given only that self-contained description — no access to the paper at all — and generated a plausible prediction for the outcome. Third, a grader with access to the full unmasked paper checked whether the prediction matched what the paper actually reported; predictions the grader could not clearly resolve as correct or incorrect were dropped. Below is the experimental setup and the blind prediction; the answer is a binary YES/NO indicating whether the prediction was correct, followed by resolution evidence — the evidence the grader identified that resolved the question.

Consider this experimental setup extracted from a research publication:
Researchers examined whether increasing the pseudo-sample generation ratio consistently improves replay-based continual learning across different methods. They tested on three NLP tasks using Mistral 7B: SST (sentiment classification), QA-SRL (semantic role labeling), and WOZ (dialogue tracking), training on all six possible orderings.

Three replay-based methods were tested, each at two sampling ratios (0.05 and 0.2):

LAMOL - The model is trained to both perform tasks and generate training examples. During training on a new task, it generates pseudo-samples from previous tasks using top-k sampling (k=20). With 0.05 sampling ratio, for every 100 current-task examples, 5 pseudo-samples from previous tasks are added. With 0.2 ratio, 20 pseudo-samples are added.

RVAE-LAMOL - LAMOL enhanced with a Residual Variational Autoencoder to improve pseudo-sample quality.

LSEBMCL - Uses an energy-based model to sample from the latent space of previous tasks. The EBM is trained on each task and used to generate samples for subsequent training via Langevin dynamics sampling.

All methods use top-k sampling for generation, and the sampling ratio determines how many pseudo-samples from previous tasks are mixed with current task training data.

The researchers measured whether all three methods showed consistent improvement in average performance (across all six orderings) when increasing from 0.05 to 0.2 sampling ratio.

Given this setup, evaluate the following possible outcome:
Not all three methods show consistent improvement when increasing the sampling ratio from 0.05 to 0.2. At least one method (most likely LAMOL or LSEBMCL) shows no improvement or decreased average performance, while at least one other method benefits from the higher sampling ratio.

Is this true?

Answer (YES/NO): NO